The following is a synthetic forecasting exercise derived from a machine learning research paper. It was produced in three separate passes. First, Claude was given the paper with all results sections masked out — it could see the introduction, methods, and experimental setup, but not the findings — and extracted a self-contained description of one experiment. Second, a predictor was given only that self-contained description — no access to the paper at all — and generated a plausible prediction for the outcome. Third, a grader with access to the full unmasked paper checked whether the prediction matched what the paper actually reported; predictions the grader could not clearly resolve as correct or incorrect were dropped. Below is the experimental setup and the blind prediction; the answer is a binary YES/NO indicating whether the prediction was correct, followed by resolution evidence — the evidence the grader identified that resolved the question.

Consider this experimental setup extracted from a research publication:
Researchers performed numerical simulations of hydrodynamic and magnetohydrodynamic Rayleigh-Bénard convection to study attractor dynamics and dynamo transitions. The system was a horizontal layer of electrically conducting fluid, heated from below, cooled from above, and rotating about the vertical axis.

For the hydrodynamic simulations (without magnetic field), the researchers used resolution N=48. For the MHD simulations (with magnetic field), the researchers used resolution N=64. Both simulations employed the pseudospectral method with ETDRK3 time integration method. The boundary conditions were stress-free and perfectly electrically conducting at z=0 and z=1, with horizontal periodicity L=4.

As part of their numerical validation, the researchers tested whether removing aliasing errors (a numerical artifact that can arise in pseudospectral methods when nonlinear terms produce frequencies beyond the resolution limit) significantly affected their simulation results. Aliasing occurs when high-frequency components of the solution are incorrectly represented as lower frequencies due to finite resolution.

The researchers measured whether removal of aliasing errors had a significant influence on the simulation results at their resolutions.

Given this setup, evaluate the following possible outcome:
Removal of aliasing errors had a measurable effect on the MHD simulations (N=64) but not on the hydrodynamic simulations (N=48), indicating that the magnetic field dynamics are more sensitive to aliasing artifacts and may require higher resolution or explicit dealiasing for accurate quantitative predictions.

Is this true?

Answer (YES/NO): NO